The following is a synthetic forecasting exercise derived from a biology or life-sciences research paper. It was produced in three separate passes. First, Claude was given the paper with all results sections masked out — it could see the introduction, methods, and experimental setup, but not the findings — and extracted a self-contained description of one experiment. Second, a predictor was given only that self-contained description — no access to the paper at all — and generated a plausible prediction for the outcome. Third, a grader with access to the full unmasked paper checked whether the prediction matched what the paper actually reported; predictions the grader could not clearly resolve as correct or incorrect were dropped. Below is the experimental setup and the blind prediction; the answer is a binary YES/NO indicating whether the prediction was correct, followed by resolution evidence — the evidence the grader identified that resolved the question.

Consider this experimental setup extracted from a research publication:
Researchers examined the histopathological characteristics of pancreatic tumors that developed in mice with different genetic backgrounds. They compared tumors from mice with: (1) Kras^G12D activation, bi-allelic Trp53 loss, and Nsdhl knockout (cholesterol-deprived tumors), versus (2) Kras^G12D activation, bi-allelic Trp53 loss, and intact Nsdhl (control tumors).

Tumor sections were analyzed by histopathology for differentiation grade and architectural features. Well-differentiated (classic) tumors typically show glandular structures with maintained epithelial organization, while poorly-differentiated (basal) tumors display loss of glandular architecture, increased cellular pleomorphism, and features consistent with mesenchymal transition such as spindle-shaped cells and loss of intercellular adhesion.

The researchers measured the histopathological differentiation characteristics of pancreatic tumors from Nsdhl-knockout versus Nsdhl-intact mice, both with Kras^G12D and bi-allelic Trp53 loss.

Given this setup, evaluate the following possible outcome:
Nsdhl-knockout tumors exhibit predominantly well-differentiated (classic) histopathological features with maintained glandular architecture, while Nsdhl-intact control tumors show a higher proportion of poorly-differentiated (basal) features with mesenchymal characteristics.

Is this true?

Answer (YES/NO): NO